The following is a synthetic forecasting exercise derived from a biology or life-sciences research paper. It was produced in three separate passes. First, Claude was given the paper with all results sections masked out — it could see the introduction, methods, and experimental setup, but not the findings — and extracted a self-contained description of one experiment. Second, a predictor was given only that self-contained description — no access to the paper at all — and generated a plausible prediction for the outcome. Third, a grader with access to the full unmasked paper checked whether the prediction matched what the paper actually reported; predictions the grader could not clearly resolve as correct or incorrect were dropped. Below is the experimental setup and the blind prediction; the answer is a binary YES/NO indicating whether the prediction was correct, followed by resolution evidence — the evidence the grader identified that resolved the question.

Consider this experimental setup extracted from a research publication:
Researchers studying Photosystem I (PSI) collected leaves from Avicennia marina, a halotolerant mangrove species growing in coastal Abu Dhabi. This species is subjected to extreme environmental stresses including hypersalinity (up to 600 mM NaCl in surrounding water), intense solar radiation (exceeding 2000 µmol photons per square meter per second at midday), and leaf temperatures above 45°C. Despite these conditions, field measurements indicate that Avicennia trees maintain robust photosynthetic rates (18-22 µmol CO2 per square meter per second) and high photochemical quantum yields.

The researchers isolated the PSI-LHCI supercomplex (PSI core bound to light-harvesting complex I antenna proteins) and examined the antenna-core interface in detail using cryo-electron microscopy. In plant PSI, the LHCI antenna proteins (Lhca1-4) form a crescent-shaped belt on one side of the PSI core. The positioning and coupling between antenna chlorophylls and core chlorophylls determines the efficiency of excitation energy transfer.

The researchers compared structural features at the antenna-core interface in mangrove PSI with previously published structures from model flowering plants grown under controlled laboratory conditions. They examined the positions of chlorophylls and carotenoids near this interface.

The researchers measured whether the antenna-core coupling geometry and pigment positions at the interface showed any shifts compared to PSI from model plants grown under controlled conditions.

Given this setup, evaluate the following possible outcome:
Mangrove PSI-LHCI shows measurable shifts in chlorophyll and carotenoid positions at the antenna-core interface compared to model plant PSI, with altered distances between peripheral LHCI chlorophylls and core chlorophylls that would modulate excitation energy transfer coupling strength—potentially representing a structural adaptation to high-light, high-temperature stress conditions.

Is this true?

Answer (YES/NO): YES